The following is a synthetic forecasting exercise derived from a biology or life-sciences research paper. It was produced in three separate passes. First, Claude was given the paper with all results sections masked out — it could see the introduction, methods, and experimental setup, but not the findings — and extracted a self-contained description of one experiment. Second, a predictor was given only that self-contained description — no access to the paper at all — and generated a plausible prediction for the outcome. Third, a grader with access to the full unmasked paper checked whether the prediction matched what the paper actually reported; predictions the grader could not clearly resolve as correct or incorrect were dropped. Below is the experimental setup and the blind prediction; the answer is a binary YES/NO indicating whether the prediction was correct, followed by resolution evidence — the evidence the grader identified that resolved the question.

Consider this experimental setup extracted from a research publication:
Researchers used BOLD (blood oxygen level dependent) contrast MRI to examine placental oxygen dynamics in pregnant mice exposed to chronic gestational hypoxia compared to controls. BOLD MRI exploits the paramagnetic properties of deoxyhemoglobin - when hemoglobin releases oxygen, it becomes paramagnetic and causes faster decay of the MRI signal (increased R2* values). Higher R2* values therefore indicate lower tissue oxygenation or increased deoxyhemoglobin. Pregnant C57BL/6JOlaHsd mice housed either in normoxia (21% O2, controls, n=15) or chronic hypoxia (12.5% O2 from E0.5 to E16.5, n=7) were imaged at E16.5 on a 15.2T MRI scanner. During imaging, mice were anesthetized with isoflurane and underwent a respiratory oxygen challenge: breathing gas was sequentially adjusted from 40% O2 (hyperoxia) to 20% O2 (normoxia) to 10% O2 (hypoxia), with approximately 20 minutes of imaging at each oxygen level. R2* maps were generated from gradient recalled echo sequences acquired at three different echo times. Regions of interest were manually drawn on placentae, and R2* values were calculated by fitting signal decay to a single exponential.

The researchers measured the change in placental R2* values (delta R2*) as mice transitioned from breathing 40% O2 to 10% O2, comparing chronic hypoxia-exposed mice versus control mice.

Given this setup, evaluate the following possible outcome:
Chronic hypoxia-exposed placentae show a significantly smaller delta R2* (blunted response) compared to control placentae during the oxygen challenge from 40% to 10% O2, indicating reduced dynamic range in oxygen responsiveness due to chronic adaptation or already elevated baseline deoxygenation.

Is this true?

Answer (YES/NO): NO